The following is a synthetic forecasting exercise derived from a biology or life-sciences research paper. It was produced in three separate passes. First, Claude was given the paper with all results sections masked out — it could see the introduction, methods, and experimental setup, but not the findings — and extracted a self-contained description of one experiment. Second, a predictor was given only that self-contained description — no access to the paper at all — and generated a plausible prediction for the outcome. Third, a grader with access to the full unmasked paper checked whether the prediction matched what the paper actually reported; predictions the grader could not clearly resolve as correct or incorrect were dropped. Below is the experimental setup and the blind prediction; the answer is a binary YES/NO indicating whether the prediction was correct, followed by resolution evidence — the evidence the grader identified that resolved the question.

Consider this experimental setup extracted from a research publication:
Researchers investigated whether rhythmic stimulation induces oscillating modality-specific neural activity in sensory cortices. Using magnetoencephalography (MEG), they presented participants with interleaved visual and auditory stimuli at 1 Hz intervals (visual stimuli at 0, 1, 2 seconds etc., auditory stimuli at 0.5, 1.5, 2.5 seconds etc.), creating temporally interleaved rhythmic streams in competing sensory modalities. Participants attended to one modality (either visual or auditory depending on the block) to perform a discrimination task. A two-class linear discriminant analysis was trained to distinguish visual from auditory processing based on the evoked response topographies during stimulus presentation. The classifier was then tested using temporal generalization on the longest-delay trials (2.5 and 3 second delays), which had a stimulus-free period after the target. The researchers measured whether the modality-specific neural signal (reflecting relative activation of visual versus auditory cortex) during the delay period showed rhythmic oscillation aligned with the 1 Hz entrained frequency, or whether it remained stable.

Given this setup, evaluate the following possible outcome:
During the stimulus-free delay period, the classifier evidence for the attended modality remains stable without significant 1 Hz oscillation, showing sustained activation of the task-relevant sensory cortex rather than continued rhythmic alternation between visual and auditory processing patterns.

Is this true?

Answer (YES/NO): NO